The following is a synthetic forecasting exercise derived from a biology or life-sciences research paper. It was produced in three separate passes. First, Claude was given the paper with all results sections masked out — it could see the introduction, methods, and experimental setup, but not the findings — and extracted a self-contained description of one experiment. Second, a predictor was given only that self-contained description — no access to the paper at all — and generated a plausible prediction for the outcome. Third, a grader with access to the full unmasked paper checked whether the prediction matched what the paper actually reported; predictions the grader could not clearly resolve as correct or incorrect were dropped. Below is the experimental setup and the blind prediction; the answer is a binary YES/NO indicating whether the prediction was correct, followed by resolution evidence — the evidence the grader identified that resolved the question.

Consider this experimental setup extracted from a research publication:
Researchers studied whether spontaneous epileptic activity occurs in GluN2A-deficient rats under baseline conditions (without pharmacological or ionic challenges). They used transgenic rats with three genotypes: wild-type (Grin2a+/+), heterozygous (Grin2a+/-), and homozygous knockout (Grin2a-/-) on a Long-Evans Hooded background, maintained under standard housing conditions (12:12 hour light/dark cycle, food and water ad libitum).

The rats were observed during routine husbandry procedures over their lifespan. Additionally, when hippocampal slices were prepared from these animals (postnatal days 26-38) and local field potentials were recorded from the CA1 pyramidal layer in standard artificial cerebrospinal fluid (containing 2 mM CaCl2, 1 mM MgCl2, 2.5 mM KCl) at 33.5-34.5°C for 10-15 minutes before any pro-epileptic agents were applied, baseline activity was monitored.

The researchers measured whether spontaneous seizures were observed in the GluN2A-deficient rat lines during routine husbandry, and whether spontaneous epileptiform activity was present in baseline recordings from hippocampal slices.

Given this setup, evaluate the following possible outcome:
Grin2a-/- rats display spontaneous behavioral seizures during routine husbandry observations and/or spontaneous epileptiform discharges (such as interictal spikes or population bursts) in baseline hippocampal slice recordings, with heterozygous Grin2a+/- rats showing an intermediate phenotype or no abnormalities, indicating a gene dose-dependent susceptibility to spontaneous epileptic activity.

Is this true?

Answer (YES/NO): NO